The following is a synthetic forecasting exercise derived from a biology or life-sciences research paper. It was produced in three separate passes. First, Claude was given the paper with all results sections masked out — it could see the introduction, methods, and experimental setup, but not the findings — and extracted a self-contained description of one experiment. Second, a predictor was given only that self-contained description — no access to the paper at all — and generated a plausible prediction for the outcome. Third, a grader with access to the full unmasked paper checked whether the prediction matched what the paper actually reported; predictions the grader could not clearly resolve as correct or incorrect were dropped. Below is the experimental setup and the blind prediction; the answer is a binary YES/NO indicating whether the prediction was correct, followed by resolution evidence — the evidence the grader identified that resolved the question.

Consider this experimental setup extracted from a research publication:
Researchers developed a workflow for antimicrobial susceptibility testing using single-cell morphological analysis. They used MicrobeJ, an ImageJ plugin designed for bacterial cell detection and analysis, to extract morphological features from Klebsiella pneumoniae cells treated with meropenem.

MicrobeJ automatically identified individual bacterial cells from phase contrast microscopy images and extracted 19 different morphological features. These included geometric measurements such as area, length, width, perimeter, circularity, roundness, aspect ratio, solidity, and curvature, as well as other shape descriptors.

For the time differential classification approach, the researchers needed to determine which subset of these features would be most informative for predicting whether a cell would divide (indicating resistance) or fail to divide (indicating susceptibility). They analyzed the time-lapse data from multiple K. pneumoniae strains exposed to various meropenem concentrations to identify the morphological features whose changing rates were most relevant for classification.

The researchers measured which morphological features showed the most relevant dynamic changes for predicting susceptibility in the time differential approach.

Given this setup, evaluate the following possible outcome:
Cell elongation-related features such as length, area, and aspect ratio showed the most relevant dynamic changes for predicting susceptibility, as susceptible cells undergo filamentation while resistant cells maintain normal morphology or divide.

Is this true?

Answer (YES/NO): NO